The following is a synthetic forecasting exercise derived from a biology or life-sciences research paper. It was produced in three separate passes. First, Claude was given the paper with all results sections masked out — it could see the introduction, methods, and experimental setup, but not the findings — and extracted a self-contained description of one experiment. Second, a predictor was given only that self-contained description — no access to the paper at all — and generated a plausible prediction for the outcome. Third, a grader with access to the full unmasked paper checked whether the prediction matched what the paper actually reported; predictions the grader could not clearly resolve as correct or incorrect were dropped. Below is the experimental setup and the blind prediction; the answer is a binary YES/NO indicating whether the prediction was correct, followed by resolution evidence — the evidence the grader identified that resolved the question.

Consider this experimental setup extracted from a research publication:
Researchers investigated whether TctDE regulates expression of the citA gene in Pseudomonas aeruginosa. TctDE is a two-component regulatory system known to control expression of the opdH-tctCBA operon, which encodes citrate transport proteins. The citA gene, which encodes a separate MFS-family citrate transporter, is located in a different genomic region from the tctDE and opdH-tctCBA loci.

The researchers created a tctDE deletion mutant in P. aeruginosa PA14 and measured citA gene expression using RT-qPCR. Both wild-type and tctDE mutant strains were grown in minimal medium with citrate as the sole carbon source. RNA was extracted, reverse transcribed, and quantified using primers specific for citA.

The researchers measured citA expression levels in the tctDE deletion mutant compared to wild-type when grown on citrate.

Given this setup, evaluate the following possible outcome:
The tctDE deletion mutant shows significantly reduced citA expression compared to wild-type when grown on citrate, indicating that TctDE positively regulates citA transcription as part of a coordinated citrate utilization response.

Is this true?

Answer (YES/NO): NO